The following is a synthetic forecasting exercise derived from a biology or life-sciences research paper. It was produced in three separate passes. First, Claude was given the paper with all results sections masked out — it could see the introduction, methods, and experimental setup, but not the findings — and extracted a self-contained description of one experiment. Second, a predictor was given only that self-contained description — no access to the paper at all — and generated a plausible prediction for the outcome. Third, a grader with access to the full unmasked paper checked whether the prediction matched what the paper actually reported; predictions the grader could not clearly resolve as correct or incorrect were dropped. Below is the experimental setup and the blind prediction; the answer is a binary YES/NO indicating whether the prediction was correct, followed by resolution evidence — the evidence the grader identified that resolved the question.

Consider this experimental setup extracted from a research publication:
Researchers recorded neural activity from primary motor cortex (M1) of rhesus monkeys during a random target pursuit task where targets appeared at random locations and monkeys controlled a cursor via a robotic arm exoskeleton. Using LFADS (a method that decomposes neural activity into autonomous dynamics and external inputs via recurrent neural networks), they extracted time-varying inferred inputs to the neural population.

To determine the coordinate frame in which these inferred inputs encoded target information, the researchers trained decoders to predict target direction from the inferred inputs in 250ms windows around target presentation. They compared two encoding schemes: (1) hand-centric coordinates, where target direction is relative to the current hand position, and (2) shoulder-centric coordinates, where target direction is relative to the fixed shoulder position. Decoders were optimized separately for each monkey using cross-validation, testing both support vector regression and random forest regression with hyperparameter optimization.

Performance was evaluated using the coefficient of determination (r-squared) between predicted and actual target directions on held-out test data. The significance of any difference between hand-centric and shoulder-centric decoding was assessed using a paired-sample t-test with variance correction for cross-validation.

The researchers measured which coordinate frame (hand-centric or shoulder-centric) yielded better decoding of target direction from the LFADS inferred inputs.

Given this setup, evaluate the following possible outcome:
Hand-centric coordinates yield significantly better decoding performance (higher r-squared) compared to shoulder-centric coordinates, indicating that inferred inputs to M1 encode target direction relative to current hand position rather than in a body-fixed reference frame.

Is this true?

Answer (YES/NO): YES